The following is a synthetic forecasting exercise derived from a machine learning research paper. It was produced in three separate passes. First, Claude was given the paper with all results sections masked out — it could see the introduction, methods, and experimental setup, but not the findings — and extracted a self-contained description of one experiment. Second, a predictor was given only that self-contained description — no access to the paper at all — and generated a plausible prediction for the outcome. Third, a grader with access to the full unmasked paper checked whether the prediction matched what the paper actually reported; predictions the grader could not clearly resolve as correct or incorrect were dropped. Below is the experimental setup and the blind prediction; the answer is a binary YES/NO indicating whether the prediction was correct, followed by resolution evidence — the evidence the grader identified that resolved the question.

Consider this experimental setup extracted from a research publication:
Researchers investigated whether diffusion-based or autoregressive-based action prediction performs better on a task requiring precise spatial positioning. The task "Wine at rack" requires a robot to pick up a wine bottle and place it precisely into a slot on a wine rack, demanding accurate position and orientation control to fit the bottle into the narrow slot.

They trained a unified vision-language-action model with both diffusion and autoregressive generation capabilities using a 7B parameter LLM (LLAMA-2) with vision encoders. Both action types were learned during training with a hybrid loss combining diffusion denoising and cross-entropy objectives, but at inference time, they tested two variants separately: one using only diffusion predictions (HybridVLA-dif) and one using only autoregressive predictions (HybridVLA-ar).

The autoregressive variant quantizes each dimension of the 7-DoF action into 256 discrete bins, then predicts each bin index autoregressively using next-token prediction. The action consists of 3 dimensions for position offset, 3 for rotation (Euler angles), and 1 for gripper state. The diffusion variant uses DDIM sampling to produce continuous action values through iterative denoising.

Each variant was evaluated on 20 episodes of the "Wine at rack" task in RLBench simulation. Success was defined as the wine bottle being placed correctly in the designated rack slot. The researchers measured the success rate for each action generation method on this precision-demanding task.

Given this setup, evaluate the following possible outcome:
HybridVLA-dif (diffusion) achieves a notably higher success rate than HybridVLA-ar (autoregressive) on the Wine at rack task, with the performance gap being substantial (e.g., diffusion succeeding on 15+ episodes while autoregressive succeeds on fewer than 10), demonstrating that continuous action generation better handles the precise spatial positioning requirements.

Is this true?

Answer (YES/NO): NO